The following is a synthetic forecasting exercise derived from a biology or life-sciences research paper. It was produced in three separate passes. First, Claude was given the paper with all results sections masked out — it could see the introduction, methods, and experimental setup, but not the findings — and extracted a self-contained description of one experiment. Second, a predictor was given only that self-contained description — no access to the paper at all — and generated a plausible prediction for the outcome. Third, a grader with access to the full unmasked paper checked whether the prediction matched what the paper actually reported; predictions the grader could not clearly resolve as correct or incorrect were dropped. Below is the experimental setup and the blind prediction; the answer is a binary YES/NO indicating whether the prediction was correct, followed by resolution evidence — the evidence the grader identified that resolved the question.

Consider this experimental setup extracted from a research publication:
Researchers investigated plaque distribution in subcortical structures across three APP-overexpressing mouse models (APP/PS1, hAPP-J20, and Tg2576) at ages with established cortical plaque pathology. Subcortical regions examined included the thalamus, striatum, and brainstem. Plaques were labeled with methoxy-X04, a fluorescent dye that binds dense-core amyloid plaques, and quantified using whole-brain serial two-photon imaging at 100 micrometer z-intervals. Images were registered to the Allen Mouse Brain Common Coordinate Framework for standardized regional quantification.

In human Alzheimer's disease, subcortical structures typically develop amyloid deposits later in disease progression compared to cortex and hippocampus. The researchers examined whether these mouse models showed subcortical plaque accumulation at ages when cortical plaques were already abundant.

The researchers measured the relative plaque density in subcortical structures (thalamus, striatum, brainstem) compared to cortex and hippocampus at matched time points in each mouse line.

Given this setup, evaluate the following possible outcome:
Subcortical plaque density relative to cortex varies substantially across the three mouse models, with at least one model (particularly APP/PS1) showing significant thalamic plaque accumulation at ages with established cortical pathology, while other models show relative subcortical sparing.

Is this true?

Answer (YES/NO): NO